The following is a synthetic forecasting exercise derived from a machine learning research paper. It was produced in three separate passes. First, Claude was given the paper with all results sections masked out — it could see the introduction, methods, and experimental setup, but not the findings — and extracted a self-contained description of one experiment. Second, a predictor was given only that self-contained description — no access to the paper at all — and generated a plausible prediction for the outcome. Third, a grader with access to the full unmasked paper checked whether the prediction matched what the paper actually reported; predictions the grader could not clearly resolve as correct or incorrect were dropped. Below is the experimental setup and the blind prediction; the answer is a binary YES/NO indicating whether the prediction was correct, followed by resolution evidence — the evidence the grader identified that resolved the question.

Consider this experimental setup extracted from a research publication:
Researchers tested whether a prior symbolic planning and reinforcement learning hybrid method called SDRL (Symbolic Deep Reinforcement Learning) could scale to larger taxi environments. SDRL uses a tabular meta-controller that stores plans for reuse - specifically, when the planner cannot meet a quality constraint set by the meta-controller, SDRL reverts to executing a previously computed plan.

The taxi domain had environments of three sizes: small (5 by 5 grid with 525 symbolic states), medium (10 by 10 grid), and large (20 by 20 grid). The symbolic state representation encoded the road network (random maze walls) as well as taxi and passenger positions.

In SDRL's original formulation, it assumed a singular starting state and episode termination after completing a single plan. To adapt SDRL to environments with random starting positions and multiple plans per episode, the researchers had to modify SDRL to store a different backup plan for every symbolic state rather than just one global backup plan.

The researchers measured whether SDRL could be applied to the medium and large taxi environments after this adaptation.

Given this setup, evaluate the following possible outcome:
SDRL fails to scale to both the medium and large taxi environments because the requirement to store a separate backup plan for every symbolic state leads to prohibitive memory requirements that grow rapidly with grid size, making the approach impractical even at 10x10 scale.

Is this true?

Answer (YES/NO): YES